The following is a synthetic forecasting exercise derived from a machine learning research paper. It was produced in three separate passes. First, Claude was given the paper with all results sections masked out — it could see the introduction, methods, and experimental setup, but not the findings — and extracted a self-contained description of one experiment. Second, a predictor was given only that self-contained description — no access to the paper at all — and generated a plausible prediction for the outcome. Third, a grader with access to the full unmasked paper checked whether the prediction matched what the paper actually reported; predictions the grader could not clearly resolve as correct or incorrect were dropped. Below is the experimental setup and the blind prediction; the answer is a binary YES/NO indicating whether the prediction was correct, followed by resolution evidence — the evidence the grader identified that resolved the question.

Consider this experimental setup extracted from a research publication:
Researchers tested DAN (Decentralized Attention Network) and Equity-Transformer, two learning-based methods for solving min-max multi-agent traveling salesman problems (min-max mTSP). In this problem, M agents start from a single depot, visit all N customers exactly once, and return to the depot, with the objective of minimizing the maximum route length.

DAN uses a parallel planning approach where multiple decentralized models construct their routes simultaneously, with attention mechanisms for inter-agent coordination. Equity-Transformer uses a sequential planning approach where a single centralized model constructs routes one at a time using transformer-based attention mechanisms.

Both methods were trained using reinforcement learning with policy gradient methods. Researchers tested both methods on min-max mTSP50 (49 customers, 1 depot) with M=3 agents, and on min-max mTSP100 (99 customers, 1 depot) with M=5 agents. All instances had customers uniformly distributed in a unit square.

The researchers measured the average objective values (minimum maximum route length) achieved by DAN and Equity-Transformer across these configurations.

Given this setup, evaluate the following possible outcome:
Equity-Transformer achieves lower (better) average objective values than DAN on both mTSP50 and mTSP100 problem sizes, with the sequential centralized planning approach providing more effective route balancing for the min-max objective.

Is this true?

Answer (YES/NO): YES